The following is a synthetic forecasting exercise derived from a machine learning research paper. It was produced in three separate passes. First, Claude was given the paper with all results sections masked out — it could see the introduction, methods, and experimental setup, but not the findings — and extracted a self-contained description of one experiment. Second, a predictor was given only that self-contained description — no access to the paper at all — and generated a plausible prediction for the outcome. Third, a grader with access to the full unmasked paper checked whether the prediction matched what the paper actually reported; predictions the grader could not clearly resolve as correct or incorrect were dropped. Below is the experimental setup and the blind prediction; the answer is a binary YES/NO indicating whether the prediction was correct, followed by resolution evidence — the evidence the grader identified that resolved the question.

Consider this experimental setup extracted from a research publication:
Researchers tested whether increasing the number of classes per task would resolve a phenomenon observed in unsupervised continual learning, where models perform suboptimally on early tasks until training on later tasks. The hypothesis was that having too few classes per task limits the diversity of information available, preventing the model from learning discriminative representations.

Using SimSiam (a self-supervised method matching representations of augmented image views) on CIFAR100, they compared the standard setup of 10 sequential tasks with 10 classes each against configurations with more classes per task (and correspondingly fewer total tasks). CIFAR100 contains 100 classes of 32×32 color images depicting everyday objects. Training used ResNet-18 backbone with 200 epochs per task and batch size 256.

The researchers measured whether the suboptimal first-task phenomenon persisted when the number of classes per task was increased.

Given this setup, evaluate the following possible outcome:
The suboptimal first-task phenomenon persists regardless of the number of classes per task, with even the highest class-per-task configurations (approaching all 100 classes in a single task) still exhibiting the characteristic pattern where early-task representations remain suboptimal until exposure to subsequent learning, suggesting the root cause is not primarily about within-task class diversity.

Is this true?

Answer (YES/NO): YES